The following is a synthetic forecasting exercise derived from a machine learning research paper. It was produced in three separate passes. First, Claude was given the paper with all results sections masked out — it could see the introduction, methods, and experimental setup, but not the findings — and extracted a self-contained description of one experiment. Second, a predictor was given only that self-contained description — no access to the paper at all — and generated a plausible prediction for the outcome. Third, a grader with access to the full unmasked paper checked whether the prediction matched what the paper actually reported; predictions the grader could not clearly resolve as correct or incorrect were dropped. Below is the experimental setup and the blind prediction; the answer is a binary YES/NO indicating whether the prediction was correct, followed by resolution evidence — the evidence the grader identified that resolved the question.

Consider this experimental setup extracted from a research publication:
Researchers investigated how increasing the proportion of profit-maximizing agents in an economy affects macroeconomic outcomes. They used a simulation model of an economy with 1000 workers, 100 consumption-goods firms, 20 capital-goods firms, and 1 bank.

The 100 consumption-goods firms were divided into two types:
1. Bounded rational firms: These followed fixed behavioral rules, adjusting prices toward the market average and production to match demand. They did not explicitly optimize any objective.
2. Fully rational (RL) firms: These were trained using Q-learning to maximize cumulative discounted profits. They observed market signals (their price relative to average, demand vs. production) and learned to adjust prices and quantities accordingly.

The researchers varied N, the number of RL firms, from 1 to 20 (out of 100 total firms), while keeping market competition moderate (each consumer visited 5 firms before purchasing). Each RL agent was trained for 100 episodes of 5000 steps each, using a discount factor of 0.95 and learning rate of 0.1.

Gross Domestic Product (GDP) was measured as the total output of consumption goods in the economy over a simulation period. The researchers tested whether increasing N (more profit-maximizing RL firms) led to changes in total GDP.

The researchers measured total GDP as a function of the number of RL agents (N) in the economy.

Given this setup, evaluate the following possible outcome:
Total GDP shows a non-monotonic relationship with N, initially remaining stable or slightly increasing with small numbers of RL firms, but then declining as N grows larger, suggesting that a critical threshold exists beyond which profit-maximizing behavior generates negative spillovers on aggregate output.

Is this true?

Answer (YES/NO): NO